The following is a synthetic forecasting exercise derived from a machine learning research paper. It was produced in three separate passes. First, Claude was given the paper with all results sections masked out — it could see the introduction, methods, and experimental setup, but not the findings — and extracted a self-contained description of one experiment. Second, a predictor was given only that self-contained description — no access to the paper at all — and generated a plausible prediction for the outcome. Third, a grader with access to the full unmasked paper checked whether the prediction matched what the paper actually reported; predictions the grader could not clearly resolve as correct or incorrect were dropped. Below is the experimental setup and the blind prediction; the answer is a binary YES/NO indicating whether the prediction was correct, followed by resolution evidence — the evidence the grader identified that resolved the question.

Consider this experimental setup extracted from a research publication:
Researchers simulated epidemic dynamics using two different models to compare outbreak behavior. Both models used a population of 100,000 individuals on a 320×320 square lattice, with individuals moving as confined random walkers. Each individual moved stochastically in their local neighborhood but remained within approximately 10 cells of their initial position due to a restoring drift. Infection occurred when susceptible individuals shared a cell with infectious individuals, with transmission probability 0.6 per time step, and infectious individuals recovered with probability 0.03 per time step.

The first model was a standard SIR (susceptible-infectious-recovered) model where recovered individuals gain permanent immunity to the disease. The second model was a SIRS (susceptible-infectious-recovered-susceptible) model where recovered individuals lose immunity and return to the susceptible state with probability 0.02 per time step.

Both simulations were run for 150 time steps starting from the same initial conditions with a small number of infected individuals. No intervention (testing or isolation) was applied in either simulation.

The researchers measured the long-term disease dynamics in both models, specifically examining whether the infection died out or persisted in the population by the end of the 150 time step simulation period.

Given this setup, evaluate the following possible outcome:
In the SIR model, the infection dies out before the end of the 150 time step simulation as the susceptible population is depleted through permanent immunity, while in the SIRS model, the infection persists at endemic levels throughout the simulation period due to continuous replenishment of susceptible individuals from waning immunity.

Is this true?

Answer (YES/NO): NO